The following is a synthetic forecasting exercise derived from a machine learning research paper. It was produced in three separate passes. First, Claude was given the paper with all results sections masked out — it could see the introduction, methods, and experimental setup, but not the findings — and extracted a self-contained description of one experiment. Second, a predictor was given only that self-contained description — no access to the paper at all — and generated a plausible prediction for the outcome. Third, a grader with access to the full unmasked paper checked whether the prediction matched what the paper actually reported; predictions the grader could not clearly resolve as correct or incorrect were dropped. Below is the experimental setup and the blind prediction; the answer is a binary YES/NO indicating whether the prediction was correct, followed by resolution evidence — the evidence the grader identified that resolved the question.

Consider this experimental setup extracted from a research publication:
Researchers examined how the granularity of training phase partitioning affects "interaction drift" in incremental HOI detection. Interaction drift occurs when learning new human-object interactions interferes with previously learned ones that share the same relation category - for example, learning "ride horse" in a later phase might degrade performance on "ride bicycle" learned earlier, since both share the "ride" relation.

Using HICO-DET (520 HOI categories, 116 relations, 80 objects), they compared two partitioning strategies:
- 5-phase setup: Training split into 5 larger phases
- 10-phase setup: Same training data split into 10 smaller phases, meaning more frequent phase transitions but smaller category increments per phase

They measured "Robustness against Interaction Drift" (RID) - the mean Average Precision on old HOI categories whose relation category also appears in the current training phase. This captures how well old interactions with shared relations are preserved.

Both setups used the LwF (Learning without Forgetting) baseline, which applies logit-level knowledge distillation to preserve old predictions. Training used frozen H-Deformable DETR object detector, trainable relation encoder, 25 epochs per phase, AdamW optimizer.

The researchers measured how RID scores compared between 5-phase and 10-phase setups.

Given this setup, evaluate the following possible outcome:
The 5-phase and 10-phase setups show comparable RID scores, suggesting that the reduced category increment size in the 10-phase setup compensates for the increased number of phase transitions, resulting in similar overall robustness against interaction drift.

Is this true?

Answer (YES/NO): NO